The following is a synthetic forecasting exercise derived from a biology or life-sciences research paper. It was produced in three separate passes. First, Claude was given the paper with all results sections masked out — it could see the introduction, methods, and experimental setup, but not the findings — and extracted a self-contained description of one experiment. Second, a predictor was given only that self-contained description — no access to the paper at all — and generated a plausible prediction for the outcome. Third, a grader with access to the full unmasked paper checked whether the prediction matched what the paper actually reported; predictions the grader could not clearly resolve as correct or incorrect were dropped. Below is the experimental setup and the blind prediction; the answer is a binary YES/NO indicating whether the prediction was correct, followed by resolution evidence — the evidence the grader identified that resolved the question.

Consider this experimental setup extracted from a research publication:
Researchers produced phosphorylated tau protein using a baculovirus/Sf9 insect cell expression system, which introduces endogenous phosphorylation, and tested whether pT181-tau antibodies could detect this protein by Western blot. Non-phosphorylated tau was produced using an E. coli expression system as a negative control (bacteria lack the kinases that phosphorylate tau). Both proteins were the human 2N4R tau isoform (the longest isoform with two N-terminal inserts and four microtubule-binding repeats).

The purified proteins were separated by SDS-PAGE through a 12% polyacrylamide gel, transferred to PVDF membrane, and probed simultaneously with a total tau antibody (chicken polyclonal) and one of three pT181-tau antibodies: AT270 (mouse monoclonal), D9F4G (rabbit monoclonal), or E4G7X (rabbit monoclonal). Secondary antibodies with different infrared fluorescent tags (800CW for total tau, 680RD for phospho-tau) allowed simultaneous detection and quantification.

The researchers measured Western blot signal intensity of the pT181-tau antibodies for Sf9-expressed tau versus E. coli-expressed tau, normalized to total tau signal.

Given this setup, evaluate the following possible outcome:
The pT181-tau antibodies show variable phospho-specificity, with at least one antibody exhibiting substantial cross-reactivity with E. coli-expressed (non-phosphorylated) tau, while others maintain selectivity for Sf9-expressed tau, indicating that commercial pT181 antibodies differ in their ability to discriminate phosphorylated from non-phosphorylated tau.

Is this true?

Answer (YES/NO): NO